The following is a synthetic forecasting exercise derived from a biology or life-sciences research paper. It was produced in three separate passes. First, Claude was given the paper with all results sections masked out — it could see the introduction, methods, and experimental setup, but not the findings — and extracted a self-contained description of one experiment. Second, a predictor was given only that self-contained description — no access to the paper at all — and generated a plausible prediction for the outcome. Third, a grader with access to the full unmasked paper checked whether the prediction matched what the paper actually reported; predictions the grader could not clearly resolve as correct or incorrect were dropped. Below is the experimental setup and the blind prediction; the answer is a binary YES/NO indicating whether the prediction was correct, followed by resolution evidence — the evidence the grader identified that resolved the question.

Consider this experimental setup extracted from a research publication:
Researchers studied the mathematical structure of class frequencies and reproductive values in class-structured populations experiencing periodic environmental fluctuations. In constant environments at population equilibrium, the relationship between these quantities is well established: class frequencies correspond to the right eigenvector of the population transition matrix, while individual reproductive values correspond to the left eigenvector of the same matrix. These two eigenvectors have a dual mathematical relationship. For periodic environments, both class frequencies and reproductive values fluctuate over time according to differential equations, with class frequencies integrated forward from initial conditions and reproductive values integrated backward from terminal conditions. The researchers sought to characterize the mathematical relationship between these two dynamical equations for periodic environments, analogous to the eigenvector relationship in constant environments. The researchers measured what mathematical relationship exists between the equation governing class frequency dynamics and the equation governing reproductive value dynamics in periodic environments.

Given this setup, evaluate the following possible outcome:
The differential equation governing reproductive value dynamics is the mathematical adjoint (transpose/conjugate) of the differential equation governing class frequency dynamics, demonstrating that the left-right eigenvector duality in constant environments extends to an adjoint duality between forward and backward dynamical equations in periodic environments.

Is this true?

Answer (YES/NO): YES